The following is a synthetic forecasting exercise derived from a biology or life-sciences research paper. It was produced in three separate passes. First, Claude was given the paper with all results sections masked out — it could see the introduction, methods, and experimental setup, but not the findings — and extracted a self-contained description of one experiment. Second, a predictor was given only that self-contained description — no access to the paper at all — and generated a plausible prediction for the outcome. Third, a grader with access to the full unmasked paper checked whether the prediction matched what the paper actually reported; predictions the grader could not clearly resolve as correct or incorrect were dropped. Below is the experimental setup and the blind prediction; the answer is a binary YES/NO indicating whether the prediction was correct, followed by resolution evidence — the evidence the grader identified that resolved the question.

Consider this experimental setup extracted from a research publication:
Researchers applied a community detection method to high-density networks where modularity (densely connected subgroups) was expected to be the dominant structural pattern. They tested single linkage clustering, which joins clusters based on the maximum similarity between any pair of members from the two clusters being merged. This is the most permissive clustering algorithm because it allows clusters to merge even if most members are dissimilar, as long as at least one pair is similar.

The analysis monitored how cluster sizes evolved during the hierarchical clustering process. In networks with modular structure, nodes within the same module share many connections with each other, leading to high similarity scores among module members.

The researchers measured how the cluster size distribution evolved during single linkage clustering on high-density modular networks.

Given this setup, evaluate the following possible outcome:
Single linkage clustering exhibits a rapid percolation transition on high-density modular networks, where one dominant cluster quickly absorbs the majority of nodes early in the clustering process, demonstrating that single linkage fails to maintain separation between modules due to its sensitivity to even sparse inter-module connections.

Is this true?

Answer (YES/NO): NO